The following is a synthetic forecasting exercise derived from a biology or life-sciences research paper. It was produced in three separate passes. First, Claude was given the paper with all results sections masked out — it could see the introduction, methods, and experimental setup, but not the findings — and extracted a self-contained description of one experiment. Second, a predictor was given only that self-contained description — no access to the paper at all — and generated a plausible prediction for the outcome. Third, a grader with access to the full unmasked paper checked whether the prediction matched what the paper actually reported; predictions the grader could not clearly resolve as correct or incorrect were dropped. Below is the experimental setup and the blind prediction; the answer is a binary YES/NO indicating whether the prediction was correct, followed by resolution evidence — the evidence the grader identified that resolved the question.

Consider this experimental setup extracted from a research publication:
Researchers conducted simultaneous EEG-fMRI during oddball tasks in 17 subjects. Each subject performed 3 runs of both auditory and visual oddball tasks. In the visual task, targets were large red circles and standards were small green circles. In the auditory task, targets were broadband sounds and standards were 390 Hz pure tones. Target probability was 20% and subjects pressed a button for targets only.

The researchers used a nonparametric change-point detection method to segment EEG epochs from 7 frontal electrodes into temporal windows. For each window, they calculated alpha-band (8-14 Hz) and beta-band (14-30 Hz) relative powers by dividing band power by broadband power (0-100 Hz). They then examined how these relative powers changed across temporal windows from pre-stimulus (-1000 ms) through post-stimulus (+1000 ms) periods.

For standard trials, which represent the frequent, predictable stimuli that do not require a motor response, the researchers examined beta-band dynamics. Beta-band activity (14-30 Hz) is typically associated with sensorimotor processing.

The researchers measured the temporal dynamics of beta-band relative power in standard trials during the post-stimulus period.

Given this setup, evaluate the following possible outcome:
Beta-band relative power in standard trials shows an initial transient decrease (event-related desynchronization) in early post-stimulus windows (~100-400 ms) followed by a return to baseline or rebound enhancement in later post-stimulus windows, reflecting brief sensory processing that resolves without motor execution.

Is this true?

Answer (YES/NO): NO